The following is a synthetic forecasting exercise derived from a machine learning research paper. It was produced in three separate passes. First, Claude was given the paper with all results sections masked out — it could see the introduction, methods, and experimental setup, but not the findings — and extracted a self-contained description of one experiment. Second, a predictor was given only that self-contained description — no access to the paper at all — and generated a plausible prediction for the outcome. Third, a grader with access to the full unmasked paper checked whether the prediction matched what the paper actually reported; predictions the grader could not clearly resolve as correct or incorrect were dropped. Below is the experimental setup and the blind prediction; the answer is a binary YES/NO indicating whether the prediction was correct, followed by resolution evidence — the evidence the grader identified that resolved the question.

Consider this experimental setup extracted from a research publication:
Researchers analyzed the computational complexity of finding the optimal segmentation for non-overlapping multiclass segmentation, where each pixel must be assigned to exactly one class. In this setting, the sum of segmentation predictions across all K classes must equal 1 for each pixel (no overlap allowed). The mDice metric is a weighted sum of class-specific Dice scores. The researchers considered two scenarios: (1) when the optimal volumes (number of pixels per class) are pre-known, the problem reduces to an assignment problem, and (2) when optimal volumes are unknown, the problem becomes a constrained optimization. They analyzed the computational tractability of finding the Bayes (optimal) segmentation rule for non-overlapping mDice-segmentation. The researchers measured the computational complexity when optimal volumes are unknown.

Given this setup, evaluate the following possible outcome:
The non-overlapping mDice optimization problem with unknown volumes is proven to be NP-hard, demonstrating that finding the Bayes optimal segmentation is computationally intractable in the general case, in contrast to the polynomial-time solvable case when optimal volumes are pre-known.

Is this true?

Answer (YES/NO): YES